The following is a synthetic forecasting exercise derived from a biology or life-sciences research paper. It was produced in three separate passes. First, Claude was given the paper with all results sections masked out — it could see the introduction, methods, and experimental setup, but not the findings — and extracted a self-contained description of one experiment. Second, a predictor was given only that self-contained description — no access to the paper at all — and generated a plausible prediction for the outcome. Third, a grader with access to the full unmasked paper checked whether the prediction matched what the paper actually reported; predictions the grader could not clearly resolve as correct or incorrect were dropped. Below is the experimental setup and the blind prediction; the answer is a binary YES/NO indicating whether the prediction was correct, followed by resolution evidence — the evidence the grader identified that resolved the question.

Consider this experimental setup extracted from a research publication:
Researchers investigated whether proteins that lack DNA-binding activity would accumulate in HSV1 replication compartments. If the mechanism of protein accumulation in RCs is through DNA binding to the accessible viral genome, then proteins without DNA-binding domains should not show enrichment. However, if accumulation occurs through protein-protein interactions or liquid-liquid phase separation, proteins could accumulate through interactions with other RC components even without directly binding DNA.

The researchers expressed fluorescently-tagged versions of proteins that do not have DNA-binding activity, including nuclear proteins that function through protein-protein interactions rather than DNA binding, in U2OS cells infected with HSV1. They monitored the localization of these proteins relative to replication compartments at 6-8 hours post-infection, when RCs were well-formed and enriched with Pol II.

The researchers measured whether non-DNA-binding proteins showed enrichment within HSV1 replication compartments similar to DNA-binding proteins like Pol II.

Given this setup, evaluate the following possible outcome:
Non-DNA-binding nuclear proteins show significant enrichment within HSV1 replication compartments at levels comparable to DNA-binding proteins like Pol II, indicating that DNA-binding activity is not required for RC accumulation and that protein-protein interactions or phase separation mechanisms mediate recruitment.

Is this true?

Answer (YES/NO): NO